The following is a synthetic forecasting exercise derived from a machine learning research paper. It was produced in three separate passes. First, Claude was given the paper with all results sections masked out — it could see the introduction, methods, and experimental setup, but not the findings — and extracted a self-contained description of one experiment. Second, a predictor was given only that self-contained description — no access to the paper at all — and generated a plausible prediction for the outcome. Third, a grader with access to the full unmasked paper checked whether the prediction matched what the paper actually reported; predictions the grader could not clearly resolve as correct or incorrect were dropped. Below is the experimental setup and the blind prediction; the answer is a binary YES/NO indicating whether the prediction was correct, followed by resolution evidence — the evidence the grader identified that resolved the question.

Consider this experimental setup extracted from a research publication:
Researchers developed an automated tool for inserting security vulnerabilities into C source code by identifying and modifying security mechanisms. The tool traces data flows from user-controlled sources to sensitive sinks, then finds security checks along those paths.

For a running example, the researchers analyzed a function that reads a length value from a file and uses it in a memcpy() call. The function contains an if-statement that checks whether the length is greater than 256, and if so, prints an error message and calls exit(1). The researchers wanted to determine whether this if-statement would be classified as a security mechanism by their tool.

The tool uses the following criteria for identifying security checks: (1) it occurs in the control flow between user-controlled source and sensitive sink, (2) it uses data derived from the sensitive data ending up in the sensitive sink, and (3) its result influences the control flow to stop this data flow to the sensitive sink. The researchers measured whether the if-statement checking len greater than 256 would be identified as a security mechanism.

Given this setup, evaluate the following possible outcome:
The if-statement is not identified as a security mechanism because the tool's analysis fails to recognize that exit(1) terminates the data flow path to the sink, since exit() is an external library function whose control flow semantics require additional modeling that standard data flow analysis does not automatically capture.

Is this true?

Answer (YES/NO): NO